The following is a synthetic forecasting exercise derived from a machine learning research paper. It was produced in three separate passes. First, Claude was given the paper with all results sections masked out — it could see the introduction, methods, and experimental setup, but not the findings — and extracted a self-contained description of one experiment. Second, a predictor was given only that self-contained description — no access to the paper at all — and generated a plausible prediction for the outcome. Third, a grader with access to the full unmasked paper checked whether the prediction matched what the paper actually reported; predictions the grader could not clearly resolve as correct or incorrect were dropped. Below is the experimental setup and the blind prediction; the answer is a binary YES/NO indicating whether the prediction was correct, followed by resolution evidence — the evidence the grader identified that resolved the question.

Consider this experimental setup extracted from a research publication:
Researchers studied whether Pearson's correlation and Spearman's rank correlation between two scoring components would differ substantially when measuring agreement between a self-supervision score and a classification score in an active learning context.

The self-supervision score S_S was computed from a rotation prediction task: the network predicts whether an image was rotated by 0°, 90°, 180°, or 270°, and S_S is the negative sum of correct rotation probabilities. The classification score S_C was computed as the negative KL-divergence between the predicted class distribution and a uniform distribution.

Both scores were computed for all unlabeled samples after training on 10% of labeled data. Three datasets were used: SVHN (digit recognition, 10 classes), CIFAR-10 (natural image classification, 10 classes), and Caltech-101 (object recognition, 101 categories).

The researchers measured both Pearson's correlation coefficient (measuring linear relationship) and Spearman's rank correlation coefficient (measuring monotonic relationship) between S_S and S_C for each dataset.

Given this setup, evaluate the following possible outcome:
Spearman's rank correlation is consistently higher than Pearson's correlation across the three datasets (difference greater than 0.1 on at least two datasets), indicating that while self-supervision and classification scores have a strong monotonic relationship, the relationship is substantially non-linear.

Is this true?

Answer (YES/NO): NO